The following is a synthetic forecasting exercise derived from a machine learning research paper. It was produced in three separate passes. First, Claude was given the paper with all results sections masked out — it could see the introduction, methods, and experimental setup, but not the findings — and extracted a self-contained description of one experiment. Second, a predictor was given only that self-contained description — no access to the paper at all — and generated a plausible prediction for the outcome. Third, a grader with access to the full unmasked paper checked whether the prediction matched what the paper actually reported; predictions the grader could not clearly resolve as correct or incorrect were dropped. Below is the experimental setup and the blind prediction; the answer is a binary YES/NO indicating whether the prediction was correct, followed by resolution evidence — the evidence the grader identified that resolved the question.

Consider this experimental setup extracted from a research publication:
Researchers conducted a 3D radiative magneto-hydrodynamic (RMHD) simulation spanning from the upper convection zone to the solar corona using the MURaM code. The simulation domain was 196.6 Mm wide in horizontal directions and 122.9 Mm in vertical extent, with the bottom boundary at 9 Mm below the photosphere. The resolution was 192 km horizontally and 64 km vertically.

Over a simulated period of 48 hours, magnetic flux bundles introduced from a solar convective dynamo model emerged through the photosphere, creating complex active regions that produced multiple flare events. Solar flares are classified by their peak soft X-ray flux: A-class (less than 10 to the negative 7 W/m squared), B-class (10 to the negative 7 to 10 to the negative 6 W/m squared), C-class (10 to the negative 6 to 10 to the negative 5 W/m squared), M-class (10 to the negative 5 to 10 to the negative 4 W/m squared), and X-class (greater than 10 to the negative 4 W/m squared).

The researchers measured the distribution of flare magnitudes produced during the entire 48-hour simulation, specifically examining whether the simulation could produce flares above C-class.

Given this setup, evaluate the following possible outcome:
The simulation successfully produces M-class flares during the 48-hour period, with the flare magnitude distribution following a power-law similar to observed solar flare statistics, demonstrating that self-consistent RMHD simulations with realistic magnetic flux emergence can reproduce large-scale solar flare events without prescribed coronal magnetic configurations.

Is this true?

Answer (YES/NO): NO